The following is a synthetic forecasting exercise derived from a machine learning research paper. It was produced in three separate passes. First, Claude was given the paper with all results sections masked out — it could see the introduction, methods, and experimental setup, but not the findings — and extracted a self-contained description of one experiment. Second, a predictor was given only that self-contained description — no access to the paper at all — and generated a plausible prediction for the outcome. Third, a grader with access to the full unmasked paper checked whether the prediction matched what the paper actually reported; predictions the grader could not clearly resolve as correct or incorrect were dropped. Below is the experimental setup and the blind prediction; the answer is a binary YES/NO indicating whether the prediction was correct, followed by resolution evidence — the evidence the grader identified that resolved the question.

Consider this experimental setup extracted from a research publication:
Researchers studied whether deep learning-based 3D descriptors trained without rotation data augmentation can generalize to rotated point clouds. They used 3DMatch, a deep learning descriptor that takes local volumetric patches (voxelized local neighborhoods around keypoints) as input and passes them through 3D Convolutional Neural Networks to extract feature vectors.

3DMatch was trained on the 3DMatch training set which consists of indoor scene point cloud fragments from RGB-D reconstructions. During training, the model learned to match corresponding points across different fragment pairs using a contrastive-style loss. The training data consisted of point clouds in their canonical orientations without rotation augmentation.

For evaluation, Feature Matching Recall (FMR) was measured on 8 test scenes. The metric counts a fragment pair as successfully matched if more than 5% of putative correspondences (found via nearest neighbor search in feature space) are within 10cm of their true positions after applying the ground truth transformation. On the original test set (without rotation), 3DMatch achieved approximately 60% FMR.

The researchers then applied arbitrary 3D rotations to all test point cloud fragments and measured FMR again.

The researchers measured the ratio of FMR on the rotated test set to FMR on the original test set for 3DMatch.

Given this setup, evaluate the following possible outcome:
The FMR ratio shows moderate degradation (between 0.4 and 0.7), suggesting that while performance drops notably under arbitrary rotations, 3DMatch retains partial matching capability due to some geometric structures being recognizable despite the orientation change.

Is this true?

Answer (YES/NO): NO